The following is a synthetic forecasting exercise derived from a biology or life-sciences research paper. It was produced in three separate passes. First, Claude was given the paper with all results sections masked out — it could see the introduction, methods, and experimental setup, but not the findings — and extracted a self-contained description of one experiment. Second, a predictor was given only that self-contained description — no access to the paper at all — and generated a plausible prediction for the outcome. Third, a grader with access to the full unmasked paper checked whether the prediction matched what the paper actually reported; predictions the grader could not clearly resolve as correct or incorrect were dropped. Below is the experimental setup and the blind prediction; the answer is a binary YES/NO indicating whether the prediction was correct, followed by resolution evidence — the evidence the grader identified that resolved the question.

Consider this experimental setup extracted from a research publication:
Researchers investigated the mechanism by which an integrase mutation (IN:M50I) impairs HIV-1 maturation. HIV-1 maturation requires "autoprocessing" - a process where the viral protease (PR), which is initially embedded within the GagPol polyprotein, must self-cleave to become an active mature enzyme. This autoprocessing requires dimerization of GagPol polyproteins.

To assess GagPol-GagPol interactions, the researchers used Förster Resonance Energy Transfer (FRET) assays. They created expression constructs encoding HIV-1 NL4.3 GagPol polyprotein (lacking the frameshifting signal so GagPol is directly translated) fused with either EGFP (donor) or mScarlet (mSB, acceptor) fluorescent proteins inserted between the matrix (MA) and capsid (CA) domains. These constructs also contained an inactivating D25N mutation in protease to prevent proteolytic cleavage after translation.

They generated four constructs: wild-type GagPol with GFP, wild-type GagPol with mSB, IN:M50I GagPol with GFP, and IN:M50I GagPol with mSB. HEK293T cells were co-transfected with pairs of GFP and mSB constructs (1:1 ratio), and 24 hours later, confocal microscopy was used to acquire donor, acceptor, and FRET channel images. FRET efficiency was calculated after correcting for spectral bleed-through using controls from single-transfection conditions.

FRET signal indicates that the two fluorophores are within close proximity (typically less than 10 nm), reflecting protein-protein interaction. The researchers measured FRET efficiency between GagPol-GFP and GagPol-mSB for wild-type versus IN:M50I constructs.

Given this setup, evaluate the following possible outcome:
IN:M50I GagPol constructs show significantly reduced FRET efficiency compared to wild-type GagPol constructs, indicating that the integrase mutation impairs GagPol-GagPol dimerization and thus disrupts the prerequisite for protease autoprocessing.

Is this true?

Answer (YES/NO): NO